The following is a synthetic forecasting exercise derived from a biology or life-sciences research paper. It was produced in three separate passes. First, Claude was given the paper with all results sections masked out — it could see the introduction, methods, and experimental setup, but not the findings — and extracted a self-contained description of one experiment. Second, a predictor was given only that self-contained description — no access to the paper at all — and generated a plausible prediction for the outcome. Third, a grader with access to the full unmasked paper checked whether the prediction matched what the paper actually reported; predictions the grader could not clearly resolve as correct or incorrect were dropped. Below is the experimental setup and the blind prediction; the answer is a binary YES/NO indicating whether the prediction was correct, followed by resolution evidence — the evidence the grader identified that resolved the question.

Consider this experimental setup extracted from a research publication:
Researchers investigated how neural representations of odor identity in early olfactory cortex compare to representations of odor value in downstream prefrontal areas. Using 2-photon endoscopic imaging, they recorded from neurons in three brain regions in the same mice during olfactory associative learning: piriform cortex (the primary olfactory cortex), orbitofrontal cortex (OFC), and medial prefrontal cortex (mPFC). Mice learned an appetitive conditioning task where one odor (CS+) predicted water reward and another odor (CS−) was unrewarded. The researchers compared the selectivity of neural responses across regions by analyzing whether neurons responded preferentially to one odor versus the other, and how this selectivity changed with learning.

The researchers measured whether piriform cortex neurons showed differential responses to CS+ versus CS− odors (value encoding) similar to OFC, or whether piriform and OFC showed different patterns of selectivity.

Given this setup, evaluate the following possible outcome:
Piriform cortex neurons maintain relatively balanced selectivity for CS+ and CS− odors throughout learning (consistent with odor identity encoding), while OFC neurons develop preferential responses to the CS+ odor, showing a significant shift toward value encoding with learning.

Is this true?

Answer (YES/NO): YES